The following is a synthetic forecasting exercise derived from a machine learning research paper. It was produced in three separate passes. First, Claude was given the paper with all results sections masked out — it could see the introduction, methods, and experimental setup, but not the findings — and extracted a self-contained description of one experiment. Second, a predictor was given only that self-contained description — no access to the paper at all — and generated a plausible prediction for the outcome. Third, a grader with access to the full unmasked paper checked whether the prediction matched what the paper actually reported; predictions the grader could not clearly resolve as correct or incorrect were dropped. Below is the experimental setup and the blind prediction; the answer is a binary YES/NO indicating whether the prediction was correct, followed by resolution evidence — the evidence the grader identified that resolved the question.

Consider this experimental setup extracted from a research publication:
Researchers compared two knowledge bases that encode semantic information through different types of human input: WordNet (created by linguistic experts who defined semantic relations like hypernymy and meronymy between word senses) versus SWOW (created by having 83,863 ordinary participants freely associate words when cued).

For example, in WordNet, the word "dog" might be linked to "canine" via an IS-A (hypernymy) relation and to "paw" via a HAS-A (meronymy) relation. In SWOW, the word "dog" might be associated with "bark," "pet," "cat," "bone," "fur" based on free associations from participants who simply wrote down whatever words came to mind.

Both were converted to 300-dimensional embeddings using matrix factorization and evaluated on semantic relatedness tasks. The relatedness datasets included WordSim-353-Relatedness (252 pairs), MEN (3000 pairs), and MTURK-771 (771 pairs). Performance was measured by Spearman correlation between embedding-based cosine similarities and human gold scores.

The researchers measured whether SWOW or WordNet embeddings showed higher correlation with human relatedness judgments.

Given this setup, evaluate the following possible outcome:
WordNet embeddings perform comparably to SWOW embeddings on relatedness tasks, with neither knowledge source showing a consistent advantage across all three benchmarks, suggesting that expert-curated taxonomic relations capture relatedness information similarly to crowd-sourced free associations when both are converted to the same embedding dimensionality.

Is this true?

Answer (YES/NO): NO